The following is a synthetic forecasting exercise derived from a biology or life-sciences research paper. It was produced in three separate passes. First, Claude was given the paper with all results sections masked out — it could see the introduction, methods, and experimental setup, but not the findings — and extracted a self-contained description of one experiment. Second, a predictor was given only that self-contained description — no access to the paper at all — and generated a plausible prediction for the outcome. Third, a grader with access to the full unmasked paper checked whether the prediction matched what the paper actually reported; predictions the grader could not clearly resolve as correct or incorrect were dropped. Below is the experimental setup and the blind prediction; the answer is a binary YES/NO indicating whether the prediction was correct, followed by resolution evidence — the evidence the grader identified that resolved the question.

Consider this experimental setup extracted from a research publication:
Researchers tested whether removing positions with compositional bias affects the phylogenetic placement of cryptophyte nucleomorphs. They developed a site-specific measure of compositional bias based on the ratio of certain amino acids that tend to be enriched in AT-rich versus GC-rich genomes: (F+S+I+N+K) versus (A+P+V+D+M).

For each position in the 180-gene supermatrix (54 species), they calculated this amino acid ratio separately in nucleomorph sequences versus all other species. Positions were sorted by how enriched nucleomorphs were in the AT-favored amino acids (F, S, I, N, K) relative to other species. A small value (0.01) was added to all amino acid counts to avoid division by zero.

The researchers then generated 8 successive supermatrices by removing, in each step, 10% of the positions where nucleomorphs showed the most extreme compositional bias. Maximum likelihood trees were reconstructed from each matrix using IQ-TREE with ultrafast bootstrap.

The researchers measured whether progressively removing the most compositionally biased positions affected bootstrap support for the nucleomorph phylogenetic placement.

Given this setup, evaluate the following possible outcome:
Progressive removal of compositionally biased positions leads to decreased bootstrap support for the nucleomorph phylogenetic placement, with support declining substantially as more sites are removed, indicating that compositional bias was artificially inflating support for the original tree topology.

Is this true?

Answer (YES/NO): NO